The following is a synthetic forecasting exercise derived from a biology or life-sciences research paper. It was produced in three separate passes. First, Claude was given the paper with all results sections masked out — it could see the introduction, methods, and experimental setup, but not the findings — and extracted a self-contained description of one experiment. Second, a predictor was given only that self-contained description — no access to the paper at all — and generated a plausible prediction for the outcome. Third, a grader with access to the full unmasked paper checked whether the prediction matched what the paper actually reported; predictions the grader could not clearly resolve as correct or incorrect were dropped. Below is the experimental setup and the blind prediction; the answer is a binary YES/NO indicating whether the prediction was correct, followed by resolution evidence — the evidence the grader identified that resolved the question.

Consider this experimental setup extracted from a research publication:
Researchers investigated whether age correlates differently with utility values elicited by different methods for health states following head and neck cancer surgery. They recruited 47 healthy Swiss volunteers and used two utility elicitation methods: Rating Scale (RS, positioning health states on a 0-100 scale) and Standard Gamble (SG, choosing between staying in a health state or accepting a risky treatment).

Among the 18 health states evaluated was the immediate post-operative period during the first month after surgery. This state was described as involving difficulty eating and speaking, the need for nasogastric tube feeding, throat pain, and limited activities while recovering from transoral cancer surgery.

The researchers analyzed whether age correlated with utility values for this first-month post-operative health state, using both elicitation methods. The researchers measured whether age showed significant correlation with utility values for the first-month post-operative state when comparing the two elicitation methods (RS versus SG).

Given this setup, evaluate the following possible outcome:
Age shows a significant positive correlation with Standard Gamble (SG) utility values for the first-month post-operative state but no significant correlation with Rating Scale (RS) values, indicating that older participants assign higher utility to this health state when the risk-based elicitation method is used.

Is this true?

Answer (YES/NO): NO